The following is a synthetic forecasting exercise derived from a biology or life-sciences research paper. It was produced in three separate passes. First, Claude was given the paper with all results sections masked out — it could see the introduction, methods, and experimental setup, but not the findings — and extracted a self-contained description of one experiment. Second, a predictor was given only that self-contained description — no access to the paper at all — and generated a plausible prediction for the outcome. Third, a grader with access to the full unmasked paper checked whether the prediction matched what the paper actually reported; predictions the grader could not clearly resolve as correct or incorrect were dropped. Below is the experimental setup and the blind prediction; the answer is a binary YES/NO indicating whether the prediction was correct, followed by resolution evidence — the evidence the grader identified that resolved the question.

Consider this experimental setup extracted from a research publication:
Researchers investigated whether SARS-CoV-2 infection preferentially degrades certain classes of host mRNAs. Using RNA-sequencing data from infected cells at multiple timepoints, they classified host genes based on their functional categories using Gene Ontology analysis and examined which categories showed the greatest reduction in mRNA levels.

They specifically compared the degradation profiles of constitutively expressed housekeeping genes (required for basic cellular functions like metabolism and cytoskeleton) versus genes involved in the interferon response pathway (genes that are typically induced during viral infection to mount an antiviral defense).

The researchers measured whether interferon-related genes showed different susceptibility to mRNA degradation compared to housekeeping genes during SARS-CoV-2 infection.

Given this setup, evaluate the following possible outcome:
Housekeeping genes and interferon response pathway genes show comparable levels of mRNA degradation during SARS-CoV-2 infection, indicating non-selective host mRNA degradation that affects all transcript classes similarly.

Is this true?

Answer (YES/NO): NO